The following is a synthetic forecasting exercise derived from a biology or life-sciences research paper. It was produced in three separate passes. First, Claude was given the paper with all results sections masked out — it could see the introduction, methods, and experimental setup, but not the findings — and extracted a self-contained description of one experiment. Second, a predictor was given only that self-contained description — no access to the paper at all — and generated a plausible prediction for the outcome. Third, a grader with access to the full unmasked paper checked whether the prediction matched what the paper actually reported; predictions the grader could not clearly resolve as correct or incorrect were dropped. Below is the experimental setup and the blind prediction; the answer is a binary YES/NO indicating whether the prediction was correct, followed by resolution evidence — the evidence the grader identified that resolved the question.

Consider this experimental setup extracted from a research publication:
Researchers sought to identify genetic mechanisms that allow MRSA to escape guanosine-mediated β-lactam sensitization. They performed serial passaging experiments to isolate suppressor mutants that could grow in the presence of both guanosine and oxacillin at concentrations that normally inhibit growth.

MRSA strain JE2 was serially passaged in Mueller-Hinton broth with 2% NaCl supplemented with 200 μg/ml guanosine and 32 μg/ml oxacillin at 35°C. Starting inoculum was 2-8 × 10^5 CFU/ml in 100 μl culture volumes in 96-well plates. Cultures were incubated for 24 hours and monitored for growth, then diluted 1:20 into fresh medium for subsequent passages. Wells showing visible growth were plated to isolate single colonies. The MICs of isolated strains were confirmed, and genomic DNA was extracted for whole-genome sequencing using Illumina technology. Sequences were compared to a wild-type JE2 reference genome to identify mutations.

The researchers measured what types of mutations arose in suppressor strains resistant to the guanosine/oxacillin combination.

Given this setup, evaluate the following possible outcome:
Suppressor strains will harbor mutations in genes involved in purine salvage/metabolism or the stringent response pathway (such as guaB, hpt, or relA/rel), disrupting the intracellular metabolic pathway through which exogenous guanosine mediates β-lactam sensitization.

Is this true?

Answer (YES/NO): YES